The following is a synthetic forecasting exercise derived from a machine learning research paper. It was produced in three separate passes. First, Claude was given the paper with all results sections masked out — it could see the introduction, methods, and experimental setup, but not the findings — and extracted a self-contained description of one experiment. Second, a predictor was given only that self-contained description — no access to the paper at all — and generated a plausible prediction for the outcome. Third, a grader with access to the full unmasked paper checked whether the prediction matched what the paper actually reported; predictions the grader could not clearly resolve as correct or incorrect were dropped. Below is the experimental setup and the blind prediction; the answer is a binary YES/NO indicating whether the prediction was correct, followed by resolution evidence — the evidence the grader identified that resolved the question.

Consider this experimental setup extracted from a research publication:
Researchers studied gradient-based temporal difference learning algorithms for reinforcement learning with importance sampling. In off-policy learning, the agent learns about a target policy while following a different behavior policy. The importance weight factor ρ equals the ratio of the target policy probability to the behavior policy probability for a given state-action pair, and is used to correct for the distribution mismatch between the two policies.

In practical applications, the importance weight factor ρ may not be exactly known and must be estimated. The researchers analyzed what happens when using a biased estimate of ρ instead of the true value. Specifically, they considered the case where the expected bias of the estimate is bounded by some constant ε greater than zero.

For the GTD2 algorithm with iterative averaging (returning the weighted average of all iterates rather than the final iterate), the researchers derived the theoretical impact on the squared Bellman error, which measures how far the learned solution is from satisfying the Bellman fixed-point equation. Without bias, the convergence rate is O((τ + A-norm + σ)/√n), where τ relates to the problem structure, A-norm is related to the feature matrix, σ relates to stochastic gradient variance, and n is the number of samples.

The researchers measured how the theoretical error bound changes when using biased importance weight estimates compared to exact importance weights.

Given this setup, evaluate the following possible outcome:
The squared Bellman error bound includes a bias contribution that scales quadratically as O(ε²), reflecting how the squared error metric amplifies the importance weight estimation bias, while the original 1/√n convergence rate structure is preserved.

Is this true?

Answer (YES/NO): NO